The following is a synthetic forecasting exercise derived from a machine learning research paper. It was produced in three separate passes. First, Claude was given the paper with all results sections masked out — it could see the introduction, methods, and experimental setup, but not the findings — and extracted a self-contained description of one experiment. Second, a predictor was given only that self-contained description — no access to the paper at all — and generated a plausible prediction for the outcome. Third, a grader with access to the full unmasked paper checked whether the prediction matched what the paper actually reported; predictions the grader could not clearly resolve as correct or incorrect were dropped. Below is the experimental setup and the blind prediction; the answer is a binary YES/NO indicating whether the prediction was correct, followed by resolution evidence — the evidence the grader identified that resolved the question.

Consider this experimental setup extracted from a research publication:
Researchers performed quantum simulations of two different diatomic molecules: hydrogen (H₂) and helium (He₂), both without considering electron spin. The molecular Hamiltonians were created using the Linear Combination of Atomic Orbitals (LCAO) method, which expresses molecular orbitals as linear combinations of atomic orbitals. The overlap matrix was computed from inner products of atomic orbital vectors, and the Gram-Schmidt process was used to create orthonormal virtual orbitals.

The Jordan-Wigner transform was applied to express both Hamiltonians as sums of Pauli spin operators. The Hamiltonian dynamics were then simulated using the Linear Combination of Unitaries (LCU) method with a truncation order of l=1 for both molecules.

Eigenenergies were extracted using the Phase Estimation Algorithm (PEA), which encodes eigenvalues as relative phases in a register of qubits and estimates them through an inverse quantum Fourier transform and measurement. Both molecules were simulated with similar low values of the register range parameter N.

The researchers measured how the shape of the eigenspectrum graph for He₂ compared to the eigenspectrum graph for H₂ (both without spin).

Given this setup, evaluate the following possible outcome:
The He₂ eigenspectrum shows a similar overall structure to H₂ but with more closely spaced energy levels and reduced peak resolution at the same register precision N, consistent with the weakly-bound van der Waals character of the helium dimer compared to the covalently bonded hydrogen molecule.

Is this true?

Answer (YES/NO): NO